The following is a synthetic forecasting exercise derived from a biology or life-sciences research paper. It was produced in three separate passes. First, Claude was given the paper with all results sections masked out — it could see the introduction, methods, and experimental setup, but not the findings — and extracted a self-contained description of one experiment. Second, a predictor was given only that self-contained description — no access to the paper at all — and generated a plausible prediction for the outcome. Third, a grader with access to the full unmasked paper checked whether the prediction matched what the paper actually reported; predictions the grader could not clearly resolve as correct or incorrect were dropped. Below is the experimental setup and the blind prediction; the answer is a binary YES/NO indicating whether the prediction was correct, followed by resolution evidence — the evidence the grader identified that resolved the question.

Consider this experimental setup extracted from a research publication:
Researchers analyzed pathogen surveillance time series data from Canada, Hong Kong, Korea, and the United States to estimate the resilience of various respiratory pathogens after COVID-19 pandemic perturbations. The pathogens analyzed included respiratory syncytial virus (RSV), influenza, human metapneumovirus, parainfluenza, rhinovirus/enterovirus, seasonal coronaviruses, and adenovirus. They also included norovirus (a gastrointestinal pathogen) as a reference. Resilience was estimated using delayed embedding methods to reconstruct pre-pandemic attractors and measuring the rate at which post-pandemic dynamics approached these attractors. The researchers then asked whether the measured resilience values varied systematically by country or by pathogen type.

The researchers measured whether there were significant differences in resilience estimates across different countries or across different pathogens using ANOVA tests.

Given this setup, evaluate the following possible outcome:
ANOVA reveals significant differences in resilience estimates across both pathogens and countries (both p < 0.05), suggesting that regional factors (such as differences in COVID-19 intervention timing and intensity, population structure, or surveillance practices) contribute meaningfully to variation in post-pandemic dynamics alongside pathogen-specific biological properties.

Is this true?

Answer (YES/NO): NO